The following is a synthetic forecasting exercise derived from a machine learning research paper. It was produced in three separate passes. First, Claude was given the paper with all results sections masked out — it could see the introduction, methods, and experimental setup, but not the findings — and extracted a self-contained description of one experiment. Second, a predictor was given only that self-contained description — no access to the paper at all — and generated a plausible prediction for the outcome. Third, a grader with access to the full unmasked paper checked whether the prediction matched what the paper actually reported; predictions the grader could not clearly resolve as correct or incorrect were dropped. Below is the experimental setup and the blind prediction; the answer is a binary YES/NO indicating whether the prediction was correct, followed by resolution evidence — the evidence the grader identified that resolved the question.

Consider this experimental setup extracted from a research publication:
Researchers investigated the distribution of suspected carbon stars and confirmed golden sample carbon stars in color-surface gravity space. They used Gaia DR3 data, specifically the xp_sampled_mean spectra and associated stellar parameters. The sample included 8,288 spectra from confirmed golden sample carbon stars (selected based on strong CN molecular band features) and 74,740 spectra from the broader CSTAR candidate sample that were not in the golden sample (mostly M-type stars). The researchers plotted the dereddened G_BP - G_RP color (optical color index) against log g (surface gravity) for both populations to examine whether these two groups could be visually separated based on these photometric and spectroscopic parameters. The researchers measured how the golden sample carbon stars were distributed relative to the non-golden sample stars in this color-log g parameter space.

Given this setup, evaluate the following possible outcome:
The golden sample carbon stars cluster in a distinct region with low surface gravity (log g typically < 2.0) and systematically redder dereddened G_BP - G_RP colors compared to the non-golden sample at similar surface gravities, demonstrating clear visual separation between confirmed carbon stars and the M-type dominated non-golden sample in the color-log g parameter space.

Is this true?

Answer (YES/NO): NO